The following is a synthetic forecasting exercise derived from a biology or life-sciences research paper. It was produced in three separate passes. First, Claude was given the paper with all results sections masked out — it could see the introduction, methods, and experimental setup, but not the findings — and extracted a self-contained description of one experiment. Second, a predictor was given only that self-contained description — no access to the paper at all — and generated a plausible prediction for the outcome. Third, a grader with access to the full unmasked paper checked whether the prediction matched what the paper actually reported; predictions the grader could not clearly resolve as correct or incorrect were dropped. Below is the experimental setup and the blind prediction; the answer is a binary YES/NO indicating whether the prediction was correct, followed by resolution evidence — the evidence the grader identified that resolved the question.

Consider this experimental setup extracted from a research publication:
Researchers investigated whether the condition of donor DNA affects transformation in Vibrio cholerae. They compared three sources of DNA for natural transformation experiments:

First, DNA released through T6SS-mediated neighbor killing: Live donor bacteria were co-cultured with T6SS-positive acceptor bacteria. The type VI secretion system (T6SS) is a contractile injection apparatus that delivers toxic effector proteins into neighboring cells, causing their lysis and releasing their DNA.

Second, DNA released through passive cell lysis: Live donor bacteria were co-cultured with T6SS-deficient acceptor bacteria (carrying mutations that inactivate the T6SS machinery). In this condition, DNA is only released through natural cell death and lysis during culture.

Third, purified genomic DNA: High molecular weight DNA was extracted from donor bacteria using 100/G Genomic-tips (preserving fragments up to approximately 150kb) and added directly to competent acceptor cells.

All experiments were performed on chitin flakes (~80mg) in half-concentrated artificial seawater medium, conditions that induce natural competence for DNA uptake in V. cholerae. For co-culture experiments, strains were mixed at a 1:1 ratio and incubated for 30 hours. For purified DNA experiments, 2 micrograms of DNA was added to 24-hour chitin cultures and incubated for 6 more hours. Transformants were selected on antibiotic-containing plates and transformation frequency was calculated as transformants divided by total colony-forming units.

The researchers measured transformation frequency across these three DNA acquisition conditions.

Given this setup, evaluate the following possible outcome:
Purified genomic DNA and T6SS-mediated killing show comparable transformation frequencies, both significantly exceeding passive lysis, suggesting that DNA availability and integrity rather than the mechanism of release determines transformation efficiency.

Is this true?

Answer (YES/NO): YES